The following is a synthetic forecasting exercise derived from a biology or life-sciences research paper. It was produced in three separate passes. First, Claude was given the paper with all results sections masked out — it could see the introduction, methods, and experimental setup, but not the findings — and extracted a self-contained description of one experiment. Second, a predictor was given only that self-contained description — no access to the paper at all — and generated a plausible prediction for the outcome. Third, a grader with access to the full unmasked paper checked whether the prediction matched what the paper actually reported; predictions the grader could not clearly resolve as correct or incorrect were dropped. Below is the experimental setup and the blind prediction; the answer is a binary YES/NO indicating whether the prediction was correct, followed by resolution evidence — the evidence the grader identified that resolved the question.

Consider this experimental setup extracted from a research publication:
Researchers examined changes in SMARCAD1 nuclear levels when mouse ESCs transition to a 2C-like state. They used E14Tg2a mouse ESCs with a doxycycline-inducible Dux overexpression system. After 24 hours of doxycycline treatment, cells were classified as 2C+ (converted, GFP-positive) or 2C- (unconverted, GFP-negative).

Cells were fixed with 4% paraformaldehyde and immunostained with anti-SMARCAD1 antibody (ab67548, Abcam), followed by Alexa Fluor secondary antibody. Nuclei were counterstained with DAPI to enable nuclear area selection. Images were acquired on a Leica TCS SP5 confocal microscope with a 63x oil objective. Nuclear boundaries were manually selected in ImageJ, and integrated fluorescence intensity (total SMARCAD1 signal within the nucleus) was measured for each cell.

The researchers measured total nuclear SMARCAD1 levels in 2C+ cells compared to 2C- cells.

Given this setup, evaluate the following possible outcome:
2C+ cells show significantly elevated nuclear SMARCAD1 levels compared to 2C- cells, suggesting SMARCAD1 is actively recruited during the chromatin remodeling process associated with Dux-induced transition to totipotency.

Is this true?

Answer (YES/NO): NO